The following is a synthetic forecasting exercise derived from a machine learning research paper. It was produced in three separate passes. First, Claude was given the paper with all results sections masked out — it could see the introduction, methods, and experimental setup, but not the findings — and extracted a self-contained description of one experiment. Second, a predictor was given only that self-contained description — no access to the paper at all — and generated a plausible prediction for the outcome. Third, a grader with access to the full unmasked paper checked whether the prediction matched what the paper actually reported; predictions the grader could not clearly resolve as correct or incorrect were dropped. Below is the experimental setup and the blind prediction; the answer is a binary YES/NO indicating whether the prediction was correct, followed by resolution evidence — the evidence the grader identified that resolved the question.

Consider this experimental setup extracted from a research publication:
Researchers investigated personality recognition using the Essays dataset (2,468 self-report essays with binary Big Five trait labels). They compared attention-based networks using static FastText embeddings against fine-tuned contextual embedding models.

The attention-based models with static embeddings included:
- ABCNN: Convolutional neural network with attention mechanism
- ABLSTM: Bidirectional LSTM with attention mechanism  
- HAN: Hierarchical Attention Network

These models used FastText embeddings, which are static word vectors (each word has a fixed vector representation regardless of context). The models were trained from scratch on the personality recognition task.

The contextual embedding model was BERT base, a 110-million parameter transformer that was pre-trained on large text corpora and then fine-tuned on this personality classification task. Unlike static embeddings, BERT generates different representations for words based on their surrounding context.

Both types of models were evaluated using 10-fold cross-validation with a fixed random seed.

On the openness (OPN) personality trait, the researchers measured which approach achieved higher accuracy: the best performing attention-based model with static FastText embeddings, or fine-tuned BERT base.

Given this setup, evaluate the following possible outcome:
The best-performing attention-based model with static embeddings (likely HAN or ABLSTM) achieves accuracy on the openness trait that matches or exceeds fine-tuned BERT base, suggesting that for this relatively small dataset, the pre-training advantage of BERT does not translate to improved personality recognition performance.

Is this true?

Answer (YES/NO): YES